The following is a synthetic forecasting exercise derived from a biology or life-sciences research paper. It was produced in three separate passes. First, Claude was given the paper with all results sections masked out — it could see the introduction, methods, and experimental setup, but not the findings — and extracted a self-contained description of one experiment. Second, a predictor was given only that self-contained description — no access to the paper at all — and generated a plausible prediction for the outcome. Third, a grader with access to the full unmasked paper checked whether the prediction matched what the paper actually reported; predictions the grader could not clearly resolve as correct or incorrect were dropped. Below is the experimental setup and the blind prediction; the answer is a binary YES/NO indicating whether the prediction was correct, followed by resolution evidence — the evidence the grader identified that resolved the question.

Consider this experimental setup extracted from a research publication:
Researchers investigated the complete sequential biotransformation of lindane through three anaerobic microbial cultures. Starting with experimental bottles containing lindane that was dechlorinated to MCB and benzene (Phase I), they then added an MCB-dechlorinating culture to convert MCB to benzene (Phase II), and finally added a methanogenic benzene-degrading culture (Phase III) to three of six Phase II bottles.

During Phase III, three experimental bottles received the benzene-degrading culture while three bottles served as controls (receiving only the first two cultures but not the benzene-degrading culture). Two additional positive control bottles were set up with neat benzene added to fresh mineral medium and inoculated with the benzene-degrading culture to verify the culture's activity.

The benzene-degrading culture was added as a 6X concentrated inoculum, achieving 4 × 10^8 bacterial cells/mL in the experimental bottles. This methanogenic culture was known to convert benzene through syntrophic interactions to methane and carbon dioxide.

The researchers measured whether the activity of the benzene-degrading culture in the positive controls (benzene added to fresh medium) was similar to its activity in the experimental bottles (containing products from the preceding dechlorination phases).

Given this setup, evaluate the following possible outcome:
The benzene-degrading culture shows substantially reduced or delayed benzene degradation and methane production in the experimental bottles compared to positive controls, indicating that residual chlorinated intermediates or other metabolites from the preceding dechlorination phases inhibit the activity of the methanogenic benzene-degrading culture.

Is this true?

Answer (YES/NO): NO